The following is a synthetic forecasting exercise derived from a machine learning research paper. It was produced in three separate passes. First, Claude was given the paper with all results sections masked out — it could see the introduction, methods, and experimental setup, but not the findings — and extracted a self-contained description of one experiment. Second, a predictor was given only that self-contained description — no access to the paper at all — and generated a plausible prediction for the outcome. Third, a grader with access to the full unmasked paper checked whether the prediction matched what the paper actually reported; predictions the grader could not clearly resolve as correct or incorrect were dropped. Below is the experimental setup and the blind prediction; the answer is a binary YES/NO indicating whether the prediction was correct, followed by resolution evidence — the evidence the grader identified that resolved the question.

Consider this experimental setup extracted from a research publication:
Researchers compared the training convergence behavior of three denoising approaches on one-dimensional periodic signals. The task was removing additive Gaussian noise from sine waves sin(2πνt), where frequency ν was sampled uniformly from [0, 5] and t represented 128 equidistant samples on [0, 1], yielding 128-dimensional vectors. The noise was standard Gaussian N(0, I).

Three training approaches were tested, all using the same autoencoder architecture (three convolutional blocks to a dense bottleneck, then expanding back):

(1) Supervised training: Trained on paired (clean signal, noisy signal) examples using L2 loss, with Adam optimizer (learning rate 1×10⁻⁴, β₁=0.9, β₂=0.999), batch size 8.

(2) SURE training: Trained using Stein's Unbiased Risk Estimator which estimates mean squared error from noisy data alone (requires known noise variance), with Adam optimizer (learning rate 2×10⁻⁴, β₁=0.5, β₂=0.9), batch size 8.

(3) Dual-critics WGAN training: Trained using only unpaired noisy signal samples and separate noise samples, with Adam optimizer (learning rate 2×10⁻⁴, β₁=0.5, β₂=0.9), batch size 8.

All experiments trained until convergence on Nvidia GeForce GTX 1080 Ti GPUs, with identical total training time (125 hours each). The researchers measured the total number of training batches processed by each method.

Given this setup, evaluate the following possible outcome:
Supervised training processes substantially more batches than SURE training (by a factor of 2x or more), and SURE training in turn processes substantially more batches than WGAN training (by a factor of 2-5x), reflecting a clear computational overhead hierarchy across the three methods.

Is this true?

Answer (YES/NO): NO